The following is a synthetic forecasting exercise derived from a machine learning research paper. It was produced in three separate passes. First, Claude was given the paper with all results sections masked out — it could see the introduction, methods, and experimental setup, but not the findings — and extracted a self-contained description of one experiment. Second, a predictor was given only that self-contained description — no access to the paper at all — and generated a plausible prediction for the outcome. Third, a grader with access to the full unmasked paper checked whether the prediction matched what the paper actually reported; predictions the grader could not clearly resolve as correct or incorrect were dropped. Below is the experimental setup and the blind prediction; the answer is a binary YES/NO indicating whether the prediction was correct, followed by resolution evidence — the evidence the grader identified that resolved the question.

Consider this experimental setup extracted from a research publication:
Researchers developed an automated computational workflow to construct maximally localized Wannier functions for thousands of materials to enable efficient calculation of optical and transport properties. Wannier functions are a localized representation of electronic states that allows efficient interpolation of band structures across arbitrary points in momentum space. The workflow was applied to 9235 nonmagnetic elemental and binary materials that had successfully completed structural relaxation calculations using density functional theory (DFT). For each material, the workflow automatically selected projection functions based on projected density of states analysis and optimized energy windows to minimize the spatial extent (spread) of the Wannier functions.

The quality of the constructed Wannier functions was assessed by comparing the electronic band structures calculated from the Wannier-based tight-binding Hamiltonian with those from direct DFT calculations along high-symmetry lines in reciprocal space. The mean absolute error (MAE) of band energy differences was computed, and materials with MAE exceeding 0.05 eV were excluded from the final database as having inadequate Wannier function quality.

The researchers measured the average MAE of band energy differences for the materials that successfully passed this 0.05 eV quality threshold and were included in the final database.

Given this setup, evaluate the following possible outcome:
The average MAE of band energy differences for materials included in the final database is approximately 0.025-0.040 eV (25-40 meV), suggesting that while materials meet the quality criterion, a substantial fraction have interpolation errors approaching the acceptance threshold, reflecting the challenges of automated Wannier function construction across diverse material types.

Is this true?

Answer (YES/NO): NO